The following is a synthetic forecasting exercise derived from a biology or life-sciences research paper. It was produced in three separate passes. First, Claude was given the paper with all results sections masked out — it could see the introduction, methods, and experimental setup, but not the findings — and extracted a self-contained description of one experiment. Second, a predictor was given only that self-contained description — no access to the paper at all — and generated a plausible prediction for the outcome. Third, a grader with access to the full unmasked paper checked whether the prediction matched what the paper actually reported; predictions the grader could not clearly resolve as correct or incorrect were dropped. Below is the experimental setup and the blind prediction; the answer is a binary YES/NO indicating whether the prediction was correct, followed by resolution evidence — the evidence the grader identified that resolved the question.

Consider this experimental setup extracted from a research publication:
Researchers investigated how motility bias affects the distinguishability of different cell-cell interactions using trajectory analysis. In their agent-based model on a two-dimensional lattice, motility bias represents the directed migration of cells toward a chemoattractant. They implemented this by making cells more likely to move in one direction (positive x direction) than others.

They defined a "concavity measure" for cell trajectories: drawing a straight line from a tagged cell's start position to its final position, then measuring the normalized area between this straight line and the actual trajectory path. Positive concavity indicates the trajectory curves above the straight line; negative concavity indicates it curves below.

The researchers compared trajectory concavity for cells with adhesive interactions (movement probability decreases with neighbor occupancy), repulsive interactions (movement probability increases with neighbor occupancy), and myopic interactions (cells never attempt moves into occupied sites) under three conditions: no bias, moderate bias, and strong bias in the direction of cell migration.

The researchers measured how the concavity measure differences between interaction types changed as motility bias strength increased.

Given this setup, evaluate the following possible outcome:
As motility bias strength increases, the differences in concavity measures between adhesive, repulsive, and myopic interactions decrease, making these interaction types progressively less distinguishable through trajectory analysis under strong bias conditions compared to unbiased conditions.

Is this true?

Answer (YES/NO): YES